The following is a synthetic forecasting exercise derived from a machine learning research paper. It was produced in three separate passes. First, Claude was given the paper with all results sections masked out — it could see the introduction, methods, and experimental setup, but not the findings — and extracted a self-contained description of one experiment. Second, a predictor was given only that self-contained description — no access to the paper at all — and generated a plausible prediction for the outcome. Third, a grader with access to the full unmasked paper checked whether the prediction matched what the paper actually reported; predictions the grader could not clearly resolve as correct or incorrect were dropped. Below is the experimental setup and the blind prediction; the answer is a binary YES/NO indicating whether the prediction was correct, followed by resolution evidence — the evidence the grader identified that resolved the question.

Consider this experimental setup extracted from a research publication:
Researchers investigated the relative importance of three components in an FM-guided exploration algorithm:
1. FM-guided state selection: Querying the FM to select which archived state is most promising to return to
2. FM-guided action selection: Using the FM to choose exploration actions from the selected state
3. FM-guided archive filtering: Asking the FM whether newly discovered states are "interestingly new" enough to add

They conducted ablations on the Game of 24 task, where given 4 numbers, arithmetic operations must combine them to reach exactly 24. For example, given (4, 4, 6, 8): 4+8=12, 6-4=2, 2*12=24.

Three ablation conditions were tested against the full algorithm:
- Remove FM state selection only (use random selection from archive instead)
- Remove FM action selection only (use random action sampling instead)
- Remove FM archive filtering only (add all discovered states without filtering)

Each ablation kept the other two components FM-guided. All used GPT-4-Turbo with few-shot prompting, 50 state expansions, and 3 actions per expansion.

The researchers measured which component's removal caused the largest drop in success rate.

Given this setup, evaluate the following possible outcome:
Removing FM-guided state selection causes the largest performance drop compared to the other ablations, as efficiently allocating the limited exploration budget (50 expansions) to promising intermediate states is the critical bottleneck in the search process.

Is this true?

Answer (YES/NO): NO